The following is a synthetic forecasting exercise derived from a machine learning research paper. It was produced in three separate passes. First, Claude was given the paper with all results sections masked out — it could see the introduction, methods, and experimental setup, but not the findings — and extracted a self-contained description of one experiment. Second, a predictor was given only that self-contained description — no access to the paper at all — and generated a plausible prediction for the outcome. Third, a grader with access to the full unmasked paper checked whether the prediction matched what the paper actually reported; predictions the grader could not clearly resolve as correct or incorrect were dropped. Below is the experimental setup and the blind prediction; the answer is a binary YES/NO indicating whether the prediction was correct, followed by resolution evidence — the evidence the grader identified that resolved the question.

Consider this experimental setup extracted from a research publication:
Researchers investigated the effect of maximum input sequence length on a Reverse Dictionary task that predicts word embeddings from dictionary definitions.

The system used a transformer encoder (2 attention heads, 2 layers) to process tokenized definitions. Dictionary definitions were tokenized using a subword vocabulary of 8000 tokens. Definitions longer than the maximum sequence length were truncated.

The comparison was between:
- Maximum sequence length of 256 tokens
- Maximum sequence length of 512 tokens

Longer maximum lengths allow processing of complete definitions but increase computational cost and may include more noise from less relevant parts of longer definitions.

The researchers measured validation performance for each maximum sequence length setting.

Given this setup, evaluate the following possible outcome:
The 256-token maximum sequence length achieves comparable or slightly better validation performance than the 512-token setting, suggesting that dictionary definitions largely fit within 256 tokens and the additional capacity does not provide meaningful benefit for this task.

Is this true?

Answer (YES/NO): YES